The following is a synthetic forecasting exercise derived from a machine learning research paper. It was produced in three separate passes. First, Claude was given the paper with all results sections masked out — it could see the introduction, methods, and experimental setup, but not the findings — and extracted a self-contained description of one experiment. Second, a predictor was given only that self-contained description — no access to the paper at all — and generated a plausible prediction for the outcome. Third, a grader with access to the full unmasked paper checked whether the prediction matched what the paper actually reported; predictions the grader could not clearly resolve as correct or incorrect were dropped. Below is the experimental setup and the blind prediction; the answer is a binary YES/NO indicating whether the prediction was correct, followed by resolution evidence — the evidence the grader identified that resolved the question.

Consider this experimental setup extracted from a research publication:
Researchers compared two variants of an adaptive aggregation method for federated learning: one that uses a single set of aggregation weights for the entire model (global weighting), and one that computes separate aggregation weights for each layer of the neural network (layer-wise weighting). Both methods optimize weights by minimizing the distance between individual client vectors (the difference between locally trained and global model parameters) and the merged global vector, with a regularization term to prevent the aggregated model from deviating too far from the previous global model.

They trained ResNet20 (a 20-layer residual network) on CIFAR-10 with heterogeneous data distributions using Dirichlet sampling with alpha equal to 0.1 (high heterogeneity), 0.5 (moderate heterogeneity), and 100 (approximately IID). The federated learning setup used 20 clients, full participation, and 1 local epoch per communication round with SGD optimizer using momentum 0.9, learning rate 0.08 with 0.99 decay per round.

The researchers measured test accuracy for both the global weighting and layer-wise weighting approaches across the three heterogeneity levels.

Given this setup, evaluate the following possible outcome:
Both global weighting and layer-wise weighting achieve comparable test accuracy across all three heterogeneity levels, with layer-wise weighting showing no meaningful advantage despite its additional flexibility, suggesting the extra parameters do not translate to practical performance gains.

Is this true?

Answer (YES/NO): NO